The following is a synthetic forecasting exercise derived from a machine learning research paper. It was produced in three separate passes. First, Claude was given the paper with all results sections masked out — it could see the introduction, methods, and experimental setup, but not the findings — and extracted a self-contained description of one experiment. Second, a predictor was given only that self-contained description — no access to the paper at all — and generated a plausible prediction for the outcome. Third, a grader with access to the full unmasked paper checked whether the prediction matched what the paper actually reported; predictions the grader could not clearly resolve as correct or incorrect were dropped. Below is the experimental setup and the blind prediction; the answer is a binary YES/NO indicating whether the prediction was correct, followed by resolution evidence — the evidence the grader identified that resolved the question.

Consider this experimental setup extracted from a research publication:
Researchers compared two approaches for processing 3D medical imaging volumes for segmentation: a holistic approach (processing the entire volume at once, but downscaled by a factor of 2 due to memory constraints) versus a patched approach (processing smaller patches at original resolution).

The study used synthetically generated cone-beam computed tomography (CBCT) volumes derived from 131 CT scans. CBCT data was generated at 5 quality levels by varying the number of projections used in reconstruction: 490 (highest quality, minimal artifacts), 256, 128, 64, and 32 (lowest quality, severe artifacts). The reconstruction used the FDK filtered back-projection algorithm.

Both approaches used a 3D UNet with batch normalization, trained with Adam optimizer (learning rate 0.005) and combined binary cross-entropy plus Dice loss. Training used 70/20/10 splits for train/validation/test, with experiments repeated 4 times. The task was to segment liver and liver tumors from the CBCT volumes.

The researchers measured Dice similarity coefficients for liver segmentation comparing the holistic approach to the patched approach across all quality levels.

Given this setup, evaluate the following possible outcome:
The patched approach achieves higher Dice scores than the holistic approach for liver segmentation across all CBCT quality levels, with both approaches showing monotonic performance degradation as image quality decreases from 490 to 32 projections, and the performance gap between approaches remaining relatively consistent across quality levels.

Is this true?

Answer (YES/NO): NO